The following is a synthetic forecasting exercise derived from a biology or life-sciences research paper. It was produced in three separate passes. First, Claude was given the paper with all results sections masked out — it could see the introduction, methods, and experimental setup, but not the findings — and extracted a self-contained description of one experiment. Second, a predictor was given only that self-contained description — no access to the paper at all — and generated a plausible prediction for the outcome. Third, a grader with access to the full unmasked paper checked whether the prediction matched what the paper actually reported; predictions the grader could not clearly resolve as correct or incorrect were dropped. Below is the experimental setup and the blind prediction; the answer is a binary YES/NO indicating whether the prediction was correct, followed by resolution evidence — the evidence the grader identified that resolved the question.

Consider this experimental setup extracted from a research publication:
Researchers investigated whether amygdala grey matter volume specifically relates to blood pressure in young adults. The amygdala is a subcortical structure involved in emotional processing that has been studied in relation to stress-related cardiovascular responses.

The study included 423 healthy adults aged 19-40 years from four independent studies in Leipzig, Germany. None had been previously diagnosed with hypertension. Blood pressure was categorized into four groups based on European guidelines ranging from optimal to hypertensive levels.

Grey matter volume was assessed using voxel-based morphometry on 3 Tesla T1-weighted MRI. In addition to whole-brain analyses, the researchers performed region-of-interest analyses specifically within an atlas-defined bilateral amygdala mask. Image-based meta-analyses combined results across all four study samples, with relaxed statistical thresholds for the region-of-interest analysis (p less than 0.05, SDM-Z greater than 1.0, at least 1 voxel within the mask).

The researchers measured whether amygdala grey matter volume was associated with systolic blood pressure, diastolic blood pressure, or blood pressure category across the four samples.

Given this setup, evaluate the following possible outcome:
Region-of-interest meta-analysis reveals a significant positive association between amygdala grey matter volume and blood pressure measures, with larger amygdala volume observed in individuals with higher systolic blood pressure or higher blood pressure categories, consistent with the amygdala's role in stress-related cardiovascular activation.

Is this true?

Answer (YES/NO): NO